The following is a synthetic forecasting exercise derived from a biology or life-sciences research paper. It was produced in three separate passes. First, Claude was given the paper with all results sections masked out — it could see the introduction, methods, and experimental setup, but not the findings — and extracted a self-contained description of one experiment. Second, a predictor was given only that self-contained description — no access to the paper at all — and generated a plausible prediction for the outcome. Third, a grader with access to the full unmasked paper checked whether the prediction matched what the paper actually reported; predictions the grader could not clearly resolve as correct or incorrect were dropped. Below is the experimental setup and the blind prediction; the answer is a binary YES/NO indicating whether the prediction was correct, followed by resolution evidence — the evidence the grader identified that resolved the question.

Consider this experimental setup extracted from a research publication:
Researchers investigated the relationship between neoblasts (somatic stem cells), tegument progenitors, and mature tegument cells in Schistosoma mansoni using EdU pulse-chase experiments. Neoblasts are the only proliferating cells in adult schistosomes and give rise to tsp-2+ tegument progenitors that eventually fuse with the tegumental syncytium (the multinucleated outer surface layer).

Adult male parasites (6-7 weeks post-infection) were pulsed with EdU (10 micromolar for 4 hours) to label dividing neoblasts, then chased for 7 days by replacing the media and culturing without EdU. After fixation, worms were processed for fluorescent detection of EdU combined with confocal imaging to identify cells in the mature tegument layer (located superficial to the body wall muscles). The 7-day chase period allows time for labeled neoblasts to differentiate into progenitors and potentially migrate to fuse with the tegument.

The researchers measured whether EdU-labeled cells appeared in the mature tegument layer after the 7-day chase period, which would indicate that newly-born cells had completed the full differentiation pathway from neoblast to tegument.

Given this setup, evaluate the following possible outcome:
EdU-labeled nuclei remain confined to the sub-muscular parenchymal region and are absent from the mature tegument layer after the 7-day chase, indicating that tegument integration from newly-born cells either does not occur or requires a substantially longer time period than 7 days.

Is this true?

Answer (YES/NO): NO